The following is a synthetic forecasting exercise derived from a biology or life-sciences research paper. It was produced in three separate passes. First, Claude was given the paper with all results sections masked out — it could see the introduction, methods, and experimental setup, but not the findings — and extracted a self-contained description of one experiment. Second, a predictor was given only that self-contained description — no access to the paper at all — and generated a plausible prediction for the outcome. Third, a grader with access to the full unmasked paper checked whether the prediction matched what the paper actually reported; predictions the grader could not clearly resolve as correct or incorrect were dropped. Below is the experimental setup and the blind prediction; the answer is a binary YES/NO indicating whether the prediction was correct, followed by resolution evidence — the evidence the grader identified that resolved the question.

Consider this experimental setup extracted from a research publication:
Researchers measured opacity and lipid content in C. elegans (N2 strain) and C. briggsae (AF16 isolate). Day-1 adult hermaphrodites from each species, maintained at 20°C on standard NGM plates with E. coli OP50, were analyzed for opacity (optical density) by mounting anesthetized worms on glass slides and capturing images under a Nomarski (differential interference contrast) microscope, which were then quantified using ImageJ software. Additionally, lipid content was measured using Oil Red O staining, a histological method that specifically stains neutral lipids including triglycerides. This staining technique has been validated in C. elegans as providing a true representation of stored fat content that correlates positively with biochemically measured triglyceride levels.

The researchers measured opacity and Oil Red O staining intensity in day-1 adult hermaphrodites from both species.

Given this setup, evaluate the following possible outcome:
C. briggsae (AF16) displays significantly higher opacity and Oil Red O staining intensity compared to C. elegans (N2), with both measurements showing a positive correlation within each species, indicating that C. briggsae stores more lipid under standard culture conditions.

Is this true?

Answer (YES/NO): NO